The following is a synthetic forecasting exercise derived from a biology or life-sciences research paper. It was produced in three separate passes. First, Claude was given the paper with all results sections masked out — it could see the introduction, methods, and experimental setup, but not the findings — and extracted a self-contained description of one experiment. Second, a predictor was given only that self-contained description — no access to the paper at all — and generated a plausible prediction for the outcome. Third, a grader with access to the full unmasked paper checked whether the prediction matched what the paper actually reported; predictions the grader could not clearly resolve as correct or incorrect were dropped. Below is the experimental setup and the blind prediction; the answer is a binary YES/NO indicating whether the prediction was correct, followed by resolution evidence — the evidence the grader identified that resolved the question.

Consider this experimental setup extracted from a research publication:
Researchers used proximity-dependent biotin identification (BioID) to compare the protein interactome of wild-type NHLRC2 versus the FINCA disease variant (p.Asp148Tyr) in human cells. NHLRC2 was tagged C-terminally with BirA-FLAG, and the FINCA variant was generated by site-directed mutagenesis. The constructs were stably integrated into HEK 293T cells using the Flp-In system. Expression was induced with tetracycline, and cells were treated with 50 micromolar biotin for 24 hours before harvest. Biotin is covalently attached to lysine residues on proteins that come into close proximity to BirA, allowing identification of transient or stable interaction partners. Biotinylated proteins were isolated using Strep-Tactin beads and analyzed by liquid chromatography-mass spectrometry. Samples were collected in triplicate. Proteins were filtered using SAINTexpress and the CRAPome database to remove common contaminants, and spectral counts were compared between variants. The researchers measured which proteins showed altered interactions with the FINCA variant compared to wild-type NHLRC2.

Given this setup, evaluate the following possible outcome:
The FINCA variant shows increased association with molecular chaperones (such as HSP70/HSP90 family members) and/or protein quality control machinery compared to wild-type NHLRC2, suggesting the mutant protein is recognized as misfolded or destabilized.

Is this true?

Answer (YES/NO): YES